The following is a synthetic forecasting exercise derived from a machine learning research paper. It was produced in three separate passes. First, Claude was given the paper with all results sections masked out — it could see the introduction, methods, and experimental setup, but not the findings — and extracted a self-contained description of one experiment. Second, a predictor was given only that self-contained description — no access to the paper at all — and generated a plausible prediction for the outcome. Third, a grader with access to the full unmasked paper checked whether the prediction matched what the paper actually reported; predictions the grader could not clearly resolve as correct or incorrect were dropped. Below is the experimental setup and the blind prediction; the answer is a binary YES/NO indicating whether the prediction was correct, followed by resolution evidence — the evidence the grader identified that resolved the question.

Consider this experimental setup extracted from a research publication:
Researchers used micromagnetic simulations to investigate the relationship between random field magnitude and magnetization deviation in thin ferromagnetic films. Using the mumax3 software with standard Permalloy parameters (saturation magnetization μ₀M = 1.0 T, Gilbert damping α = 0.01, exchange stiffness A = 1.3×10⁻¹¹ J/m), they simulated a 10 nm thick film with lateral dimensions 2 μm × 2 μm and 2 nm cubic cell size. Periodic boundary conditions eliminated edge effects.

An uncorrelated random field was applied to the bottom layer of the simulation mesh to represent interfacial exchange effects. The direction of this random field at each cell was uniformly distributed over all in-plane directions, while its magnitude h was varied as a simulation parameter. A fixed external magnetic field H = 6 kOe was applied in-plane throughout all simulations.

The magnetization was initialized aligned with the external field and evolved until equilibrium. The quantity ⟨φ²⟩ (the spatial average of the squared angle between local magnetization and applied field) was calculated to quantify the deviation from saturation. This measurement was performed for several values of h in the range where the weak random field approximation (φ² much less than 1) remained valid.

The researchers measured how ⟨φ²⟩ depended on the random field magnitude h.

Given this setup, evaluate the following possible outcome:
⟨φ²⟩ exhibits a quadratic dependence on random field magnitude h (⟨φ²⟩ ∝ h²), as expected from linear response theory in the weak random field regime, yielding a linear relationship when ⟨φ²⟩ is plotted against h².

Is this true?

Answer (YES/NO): YES